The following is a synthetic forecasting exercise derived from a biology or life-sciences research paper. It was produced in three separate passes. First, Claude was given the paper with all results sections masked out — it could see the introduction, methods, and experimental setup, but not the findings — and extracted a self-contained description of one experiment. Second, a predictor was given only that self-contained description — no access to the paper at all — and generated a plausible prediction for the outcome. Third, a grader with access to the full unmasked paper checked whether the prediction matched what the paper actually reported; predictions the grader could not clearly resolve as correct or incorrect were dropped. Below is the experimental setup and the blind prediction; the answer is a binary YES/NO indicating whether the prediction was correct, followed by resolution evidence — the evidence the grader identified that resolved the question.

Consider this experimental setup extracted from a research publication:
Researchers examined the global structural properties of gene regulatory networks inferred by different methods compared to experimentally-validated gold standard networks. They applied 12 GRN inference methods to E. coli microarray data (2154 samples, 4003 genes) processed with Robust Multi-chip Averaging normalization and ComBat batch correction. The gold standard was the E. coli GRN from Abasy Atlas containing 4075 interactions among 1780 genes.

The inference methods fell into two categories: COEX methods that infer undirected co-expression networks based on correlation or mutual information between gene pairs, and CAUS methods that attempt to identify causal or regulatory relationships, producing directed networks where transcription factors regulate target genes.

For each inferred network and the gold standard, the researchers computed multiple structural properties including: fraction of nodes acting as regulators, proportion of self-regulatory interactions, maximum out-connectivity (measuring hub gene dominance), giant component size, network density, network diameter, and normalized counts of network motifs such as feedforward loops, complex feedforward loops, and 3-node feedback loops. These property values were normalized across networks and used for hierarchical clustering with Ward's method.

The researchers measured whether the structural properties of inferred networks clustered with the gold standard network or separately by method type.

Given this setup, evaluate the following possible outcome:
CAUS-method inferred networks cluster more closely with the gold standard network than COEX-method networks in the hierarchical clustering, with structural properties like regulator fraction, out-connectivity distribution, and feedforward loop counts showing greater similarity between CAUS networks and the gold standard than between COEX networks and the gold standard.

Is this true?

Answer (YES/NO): NO